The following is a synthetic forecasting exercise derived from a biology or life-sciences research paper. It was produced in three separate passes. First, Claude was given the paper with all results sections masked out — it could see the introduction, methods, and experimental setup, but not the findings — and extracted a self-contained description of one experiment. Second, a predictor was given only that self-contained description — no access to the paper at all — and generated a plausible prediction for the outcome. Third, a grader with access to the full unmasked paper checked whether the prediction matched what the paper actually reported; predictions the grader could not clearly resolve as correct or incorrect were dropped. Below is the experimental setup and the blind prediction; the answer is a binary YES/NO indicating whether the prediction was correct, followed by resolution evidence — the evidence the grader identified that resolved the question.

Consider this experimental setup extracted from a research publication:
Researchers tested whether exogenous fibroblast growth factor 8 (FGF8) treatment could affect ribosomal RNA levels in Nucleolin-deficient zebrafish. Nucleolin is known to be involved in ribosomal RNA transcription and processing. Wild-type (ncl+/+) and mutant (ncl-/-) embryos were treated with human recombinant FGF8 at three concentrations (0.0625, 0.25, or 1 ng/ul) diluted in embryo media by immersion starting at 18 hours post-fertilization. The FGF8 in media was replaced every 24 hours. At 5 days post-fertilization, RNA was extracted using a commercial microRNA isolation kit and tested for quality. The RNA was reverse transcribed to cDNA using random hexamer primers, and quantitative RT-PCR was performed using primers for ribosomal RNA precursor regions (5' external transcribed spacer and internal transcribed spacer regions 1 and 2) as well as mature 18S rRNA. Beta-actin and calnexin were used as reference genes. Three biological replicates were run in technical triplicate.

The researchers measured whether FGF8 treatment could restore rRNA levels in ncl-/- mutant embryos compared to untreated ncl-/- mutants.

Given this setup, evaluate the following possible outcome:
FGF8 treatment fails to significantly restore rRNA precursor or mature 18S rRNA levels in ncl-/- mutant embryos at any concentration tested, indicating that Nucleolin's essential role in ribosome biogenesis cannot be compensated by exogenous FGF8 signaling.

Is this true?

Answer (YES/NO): NO